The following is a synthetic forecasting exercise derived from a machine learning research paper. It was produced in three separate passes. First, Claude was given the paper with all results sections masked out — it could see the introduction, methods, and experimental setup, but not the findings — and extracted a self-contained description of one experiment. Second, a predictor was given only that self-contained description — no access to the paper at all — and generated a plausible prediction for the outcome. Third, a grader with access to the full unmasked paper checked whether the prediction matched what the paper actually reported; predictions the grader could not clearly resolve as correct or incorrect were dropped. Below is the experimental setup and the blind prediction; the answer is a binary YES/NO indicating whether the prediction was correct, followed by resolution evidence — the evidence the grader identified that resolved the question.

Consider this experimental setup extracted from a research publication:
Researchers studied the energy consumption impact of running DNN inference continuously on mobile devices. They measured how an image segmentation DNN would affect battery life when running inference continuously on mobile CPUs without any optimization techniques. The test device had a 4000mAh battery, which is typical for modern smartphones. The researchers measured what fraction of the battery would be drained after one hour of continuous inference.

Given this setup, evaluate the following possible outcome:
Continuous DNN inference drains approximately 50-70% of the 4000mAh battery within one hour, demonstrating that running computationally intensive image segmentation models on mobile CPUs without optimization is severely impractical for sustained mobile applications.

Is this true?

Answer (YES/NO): NO